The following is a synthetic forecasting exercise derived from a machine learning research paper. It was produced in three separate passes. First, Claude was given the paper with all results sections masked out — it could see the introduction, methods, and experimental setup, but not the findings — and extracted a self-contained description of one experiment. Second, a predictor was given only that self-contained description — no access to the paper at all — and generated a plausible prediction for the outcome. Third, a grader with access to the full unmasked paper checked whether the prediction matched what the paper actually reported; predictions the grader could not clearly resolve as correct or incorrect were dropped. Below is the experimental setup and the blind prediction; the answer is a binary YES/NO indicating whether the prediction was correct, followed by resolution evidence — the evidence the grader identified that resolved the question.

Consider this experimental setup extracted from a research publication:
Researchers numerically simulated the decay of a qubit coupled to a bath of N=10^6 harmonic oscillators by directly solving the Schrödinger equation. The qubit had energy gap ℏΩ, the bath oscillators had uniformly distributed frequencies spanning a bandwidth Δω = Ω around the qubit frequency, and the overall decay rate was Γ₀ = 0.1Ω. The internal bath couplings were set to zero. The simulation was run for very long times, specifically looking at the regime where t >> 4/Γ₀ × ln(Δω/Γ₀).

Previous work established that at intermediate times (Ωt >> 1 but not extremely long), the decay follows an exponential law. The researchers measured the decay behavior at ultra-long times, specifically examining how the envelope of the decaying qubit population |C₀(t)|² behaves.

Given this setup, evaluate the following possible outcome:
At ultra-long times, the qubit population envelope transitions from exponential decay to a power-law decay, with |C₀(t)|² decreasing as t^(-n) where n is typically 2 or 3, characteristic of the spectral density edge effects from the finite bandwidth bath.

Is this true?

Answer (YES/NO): NO